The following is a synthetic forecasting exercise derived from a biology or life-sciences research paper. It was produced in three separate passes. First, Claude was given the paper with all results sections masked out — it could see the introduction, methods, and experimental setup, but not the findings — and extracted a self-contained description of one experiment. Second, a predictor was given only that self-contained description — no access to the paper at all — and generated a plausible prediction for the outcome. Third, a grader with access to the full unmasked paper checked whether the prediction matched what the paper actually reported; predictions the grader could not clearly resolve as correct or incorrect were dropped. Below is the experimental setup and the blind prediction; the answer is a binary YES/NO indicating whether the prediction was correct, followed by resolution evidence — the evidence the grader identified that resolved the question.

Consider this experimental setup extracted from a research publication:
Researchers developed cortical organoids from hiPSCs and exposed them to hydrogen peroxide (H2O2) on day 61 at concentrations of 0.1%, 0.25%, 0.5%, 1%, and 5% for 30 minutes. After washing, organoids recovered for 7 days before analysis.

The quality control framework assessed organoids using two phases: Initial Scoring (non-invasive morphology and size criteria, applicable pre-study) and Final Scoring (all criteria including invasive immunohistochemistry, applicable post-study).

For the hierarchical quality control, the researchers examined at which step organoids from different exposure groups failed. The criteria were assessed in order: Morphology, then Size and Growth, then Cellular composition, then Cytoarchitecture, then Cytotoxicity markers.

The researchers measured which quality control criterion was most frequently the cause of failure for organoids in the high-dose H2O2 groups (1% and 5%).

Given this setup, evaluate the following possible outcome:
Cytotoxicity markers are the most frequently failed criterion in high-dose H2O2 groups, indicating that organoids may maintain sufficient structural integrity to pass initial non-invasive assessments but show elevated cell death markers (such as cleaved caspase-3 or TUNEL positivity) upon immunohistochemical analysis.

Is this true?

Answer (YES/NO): NO